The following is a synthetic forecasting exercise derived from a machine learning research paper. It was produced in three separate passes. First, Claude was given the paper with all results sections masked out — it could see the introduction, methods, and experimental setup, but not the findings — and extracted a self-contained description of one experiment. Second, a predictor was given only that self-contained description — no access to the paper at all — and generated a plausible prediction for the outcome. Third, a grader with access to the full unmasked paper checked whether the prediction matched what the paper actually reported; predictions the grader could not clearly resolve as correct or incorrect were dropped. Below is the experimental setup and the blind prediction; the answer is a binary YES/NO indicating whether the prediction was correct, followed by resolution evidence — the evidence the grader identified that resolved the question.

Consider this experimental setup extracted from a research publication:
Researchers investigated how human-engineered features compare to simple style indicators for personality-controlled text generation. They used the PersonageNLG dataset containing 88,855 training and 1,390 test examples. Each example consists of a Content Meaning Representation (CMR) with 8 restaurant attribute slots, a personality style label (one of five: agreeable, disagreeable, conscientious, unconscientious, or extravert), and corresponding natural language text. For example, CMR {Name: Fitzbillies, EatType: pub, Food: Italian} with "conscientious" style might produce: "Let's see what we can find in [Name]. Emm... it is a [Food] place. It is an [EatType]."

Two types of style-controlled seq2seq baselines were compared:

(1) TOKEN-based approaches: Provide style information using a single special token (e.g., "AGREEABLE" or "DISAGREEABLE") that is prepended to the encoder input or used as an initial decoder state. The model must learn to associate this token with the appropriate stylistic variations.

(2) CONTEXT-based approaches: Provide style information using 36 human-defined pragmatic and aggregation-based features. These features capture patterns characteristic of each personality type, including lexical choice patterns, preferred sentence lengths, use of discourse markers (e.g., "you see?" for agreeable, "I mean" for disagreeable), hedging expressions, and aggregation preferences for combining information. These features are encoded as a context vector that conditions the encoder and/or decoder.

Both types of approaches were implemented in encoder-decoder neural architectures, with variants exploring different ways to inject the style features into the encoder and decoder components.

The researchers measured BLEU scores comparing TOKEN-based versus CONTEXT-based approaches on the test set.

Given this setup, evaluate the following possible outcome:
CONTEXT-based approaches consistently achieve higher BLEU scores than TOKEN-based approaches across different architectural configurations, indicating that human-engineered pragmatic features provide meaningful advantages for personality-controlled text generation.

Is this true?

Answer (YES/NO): YES